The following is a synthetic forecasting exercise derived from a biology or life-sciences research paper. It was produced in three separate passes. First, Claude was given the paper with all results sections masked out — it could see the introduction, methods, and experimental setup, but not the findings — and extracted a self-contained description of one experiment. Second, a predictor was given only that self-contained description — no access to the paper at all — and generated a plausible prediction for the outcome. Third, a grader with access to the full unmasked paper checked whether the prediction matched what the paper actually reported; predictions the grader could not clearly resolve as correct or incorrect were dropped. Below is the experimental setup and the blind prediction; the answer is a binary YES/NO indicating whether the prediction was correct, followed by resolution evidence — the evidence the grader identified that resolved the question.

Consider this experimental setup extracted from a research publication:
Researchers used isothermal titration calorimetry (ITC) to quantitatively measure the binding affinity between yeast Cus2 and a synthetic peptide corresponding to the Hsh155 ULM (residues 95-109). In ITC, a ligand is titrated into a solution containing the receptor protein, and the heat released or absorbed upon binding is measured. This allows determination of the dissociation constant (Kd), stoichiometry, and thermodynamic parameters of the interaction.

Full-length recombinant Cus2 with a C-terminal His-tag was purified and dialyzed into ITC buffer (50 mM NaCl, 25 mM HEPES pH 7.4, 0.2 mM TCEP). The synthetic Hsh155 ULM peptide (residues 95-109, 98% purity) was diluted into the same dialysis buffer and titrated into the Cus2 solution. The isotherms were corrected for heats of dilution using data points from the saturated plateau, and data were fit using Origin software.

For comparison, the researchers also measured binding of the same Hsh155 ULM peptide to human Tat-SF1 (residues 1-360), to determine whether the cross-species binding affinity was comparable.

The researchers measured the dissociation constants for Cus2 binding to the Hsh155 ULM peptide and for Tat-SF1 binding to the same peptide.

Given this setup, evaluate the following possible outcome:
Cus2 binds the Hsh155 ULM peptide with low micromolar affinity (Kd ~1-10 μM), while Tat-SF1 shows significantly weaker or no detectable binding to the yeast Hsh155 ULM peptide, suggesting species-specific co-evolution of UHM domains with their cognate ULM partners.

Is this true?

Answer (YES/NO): NO